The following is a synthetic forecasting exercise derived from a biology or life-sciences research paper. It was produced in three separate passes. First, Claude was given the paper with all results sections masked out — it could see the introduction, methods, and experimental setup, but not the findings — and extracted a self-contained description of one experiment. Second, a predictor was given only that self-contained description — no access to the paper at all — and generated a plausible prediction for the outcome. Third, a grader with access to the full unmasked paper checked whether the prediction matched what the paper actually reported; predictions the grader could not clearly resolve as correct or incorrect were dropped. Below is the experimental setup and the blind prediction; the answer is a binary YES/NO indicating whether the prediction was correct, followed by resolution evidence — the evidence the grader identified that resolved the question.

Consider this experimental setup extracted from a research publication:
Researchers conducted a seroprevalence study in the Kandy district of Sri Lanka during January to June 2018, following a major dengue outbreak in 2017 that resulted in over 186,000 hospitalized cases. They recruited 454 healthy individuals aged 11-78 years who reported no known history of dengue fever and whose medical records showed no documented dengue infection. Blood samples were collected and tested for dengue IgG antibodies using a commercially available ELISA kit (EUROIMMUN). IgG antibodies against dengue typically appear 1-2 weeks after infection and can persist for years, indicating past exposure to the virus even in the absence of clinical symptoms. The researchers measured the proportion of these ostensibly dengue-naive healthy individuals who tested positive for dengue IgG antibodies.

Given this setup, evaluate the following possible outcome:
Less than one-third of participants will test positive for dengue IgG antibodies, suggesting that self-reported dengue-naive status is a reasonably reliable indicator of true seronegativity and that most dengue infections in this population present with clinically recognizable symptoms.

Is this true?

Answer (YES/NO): NO